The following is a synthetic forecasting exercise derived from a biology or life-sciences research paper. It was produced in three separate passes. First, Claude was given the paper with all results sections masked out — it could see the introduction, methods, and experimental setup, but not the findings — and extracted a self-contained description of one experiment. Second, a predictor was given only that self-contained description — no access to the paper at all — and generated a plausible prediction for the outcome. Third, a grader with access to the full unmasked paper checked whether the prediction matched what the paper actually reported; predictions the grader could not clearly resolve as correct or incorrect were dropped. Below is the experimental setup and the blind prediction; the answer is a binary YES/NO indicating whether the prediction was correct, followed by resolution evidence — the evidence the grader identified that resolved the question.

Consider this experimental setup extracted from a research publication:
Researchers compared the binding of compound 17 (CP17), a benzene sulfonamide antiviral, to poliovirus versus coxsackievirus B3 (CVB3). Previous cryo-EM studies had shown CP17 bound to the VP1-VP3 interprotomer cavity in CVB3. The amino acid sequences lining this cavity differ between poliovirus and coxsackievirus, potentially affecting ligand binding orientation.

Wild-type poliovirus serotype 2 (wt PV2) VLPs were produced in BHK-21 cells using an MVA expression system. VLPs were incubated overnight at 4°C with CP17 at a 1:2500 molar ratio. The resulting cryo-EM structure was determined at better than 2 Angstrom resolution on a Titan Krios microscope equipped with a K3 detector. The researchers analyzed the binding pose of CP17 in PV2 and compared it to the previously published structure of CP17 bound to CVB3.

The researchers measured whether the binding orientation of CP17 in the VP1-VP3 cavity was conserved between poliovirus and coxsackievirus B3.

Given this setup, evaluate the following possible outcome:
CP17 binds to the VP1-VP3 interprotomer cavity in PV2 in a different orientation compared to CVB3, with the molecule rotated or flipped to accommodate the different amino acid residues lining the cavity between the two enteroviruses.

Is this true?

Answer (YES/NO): YES